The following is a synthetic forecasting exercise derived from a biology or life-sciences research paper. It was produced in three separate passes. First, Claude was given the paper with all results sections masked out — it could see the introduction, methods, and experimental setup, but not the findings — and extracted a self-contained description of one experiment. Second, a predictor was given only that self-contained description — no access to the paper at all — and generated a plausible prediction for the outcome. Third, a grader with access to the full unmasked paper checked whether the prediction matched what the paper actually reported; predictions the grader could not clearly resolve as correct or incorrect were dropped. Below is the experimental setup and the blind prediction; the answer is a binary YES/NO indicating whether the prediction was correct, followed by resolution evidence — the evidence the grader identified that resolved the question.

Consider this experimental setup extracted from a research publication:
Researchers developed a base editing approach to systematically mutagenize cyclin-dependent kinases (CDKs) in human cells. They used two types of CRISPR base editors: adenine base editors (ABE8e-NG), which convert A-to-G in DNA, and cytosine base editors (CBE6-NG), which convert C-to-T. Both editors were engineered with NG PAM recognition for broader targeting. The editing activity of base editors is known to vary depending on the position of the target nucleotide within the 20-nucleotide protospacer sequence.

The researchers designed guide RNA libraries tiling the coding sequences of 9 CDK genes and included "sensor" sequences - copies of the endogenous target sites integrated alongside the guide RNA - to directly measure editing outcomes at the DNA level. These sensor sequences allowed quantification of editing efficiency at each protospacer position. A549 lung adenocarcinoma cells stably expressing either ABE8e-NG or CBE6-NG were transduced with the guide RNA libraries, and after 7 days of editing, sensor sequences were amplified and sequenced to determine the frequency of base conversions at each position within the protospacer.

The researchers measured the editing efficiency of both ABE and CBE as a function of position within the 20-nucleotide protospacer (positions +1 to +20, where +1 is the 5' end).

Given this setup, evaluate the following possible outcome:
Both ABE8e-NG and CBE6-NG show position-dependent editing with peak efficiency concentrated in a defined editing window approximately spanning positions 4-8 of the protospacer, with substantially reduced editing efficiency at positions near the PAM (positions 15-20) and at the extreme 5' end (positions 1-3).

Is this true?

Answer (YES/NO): NO